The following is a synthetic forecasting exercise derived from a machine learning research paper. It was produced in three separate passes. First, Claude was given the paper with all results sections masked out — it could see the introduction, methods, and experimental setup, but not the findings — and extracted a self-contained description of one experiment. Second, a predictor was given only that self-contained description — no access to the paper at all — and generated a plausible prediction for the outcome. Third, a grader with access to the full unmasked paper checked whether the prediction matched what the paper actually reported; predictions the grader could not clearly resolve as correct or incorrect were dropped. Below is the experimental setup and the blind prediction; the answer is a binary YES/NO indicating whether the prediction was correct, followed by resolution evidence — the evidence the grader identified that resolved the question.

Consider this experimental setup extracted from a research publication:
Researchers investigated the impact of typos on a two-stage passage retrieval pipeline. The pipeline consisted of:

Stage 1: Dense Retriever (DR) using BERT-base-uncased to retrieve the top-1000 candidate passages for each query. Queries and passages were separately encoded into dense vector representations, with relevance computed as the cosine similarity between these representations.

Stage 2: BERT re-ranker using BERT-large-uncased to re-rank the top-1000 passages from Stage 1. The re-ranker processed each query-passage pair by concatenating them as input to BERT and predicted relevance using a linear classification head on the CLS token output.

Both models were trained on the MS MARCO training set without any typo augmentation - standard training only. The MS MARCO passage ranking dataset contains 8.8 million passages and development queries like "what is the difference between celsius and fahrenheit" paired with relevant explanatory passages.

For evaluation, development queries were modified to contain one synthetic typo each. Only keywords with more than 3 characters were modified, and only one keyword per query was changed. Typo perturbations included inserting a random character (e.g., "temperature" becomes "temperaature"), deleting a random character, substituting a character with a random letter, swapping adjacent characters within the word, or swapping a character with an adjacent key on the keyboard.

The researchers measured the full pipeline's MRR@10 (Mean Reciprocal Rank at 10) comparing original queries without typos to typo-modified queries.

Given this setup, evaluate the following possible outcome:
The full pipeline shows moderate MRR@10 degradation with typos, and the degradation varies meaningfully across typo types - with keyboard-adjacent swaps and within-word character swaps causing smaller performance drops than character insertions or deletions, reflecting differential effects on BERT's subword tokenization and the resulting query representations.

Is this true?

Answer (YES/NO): NO